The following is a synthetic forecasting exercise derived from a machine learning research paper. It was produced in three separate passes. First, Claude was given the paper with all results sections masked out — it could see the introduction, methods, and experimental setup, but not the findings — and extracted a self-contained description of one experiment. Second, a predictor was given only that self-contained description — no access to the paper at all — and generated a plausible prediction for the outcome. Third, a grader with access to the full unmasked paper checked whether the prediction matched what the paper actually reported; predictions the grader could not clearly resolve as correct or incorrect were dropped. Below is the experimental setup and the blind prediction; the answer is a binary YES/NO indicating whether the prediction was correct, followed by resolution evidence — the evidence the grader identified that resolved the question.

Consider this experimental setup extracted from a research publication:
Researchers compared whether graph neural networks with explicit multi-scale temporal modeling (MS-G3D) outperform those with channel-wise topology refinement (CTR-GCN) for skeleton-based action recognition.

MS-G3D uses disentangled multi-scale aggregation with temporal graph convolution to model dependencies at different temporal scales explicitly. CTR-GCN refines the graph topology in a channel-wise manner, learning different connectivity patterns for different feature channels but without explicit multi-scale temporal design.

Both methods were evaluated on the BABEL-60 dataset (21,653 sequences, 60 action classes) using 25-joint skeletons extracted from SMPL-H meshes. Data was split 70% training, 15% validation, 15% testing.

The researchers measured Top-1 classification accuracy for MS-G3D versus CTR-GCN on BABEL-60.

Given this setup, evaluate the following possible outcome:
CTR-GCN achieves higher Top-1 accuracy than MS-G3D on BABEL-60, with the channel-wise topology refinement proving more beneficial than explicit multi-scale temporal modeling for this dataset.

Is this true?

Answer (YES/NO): NO